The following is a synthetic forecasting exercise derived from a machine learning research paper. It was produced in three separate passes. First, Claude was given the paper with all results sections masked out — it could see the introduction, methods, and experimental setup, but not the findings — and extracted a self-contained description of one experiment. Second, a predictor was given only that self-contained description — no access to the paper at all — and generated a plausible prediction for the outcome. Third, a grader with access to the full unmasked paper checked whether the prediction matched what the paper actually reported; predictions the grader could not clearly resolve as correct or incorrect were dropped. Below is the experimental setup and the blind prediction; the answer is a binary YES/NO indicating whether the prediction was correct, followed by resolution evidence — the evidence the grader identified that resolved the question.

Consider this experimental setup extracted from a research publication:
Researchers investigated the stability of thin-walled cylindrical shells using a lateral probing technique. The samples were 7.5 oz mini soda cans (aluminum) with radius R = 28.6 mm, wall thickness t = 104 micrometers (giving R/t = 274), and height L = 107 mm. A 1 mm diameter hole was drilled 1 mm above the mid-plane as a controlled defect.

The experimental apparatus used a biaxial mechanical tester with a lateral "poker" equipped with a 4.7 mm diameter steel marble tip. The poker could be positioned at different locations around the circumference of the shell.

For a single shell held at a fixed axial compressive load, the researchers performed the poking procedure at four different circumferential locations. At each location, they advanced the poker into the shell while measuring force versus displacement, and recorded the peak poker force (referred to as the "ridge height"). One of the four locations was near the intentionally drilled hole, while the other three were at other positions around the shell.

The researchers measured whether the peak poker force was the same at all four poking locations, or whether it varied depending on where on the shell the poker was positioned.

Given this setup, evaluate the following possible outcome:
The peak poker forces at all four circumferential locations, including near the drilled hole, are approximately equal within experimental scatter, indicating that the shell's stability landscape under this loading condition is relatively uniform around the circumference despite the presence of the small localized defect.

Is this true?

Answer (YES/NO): NO